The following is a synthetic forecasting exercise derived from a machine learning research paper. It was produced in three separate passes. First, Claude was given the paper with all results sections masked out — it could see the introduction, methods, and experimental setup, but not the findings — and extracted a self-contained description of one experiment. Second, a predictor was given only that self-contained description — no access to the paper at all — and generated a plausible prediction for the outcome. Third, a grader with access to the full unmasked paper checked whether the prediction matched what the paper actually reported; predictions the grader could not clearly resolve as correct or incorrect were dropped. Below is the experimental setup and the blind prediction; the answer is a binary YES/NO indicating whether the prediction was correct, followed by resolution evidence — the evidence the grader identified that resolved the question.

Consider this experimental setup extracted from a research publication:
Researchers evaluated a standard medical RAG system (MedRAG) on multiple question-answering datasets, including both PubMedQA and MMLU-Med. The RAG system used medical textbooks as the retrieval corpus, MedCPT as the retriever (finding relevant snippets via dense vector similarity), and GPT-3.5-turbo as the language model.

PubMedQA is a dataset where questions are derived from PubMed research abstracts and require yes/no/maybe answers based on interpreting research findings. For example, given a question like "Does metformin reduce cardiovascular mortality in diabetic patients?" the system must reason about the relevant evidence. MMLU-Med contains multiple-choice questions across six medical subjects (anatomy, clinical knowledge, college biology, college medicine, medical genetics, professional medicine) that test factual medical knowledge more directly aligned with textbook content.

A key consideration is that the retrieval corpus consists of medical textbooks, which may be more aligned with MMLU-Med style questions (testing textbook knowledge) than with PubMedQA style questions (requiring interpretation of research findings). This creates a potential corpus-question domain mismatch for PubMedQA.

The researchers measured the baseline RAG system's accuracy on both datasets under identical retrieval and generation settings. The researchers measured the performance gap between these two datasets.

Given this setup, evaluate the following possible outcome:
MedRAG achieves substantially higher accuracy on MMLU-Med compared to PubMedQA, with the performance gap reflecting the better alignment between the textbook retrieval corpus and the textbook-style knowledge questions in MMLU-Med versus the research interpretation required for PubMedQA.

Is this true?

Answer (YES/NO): YES